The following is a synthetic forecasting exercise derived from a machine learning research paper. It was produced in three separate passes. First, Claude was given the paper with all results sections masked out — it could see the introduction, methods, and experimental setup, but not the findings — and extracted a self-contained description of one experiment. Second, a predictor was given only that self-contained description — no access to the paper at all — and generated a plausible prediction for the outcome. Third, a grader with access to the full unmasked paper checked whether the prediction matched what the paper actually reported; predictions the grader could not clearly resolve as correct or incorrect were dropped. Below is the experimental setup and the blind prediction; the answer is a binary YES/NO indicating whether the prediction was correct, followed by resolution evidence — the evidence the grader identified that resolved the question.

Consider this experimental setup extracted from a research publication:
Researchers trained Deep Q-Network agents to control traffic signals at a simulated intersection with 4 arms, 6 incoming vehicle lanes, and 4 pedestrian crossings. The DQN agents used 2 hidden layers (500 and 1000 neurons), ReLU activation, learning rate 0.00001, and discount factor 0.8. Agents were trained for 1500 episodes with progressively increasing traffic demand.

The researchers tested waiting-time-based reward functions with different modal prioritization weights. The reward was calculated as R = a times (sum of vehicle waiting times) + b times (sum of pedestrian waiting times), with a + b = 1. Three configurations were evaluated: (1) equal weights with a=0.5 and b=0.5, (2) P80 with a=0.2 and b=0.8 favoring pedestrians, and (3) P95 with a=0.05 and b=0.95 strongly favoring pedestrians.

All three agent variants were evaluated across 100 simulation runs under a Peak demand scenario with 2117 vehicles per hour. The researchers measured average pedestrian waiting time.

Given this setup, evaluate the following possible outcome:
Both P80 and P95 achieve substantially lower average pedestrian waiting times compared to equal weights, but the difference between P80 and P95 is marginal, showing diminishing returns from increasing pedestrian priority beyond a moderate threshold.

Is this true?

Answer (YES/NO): NO